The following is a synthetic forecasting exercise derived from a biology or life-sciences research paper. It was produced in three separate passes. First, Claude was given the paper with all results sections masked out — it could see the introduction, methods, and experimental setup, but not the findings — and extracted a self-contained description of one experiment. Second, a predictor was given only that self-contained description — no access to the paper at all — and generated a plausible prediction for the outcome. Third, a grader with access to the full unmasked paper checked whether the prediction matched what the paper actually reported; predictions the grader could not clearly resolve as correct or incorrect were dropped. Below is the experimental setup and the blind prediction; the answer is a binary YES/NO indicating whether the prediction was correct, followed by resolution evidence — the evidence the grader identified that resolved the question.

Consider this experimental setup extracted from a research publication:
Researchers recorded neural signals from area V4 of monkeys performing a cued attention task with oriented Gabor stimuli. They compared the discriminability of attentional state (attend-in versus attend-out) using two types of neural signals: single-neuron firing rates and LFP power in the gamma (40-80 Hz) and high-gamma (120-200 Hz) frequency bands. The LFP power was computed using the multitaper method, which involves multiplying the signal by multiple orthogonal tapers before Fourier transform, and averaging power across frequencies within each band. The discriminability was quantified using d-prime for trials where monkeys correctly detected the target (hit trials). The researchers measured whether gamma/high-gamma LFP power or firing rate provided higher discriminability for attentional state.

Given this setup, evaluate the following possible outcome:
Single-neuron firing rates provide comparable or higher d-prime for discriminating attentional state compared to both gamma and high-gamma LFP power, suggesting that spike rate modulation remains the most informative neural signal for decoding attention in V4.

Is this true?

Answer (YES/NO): NO